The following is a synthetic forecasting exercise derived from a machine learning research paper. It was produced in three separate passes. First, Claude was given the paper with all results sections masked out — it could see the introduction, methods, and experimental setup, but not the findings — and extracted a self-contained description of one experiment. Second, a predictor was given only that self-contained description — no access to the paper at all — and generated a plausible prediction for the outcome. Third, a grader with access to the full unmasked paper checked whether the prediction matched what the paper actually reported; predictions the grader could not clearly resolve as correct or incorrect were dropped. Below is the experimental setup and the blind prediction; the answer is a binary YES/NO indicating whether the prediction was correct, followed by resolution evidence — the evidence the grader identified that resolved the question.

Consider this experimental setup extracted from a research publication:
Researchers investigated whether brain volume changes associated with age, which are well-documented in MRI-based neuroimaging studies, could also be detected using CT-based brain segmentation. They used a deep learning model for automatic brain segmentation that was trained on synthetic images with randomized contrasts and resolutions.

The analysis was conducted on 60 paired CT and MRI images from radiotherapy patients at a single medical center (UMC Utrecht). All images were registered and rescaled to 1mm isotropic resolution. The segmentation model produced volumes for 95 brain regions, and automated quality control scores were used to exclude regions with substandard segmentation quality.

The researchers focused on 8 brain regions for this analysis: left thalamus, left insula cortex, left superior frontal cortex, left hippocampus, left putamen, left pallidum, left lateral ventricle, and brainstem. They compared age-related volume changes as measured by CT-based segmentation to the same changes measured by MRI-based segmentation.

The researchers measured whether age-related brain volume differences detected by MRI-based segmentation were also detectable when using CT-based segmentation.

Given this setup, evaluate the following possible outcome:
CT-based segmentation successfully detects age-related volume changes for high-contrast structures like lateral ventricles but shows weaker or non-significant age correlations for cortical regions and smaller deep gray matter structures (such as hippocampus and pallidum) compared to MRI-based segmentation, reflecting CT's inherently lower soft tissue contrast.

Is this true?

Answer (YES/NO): NO